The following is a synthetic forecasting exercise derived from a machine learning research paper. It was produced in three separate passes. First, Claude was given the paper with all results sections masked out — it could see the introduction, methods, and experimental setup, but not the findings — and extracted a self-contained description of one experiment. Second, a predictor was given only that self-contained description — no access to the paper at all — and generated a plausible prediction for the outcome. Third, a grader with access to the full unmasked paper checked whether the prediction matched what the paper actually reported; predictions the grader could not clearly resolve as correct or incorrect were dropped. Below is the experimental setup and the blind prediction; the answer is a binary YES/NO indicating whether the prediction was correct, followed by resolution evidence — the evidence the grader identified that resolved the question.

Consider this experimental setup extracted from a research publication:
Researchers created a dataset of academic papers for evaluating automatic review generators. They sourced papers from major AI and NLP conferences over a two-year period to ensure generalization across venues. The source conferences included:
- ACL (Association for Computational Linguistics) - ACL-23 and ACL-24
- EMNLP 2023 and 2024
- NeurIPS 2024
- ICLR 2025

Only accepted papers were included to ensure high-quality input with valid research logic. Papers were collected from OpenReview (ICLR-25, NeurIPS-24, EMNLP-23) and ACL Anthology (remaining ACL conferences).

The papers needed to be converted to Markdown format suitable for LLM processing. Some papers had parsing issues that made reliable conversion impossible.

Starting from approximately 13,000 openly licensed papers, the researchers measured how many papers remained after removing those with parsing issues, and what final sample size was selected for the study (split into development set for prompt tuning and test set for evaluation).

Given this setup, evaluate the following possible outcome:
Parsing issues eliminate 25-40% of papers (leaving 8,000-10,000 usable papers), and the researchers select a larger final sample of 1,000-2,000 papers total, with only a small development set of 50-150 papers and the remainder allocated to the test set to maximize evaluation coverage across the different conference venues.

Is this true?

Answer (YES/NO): NO